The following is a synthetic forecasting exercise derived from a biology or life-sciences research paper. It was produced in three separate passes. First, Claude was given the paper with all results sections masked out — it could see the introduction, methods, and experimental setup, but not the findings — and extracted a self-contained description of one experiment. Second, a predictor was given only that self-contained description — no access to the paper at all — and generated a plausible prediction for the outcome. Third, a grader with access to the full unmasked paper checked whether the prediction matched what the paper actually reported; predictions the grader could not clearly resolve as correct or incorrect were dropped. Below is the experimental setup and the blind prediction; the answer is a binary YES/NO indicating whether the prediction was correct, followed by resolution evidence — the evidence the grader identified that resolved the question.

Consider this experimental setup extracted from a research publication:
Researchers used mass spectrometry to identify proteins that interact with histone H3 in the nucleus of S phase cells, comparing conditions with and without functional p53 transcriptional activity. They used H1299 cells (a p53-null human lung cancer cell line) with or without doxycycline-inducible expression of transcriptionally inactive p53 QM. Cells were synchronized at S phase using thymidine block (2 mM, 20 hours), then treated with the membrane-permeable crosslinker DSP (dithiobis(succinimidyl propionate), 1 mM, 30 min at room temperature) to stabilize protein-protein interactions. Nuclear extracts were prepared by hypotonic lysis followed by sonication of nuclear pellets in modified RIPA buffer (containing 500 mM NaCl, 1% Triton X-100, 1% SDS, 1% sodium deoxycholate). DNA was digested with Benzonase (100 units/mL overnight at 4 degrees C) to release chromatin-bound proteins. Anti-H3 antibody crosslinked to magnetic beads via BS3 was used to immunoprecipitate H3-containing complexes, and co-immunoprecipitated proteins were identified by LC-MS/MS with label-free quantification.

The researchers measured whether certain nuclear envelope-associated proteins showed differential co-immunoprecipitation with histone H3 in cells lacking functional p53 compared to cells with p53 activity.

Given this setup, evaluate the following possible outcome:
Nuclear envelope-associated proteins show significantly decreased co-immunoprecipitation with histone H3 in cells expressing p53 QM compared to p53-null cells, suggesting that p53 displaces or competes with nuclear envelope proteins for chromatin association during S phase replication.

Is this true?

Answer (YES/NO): NO